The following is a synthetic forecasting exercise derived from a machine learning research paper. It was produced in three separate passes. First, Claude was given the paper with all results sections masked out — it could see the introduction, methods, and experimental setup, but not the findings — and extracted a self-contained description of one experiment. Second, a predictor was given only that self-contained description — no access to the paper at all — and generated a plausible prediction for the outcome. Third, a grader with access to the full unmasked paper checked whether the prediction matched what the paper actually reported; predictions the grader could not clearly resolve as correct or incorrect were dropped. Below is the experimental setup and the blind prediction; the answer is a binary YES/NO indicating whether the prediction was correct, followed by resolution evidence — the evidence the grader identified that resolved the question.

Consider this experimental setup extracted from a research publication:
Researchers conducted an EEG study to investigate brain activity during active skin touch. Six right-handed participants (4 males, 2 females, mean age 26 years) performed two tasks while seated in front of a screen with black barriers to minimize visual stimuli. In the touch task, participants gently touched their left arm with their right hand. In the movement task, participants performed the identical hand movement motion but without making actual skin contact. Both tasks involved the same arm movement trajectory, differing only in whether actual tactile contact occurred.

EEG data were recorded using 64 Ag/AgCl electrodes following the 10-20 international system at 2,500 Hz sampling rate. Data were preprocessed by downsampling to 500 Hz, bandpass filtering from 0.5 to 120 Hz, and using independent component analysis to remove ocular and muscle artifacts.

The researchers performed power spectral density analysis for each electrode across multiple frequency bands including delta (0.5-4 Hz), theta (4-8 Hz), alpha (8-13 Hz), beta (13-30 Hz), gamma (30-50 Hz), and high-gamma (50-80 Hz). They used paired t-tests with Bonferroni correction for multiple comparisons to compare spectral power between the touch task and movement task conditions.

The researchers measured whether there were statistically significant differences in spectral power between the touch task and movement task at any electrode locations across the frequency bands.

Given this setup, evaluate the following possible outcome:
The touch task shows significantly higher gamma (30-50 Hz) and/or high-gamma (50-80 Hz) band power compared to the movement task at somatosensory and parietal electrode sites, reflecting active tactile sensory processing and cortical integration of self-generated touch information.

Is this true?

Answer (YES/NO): YES